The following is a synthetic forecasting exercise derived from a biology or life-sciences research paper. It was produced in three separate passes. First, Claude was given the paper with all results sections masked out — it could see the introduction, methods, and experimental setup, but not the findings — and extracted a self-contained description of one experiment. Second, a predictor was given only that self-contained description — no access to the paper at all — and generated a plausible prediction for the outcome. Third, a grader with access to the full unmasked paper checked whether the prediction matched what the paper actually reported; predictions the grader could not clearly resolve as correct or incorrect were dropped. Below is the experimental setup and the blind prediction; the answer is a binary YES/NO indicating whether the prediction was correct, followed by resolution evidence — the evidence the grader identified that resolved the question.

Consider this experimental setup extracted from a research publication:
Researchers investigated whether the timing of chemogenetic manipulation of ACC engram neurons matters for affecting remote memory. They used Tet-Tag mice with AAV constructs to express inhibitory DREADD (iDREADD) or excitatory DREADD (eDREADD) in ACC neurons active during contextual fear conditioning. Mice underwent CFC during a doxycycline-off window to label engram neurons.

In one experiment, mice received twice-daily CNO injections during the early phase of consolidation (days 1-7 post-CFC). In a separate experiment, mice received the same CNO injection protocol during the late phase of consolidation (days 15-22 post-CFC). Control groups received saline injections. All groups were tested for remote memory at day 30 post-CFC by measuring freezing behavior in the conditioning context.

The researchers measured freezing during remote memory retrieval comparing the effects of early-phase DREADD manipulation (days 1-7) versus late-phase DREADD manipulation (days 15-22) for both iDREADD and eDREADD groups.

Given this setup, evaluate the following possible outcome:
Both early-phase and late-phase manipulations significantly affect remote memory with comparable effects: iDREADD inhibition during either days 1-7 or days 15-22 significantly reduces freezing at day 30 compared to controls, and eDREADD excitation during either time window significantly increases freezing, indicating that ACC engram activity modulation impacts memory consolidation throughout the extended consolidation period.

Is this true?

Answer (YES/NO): NO